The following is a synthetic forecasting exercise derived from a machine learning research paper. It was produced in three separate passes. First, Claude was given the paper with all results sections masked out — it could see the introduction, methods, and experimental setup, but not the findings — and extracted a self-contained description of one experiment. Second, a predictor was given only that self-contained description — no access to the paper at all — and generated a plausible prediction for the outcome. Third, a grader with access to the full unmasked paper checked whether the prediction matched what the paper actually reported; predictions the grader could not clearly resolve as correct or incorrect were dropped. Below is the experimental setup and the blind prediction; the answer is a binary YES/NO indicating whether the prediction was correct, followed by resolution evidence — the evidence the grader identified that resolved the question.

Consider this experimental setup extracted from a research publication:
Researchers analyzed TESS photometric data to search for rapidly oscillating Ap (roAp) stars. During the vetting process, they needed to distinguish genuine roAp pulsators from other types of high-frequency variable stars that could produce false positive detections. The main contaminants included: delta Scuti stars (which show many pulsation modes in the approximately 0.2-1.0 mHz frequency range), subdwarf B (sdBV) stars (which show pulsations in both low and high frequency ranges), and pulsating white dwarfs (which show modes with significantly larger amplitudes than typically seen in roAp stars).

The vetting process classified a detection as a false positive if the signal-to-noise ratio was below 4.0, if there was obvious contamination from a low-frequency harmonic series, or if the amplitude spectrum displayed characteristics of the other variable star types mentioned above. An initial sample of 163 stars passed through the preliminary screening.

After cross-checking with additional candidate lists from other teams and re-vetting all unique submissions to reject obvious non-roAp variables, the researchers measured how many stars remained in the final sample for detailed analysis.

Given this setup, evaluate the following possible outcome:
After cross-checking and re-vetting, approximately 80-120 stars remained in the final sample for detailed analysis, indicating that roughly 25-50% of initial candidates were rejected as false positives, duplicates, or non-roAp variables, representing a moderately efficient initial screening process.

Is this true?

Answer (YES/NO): YES